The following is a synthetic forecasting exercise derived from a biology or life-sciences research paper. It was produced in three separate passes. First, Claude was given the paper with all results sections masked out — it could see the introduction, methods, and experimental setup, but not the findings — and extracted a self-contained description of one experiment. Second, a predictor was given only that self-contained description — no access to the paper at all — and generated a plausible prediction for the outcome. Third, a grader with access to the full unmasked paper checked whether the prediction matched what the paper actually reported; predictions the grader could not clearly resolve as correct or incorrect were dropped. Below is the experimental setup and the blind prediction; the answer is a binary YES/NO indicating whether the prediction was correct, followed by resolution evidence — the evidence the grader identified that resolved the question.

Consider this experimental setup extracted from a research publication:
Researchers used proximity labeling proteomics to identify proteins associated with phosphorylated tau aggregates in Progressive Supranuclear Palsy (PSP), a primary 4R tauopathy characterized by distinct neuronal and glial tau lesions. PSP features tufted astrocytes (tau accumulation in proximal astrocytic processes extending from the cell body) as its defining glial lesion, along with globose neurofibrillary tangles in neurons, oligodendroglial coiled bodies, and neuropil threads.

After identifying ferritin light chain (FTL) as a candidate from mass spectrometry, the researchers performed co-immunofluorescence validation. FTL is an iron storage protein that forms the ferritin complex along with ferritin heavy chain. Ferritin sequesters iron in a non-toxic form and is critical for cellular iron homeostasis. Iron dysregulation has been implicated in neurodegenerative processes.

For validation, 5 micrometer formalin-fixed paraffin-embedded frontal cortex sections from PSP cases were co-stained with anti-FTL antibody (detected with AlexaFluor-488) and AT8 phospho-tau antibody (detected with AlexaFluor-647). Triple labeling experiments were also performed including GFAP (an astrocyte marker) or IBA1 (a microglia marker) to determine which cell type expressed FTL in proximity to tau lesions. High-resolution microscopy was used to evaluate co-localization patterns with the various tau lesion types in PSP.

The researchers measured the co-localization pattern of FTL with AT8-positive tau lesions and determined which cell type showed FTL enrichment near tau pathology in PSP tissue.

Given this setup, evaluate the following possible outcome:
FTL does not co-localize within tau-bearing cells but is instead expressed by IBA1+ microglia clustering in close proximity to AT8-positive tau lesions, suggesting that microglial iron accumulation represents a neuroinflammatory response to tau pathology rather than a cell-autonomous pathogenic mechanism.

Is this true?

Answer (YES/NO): NO